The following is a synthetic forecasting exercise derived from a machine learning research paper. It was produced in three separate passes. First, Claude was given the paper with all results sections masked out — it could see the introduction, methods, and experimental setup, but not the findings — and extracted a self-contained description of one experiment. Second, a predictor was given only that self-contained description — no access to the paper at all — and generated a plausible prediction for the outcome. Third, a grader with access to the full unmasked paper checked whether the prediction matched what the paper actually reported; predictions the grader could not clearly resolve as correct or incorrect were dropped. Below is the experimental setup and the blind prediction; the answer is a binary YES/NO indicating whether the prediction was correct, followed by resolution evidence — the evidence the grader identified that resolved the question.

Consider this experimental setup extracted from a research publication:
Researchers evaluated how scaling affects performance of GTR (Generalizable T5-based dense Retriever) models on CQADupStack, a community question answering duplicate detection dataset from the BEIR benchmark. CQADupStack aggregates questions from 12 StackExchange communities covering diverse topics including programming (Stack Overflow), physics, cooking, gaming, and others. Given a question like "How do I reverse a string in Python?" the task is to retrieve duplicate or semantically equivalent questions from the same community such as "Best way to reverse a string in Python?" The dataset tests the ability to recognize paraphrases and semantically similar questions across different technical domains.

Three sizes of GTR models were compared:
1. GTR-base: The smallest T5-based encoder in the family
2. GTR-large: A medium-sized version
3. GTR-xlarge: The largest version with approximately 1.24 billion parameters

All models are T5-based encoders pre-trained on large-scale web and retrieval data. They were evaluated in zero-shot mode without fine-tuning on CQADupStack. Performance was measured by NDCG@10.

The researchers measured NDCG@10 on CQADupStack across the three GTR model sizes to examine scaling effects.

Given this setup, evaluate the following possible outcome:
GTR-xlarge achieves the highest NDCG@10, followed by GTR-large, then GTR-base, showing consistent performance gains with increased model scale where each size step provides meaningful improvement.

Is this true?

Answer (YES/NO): NO